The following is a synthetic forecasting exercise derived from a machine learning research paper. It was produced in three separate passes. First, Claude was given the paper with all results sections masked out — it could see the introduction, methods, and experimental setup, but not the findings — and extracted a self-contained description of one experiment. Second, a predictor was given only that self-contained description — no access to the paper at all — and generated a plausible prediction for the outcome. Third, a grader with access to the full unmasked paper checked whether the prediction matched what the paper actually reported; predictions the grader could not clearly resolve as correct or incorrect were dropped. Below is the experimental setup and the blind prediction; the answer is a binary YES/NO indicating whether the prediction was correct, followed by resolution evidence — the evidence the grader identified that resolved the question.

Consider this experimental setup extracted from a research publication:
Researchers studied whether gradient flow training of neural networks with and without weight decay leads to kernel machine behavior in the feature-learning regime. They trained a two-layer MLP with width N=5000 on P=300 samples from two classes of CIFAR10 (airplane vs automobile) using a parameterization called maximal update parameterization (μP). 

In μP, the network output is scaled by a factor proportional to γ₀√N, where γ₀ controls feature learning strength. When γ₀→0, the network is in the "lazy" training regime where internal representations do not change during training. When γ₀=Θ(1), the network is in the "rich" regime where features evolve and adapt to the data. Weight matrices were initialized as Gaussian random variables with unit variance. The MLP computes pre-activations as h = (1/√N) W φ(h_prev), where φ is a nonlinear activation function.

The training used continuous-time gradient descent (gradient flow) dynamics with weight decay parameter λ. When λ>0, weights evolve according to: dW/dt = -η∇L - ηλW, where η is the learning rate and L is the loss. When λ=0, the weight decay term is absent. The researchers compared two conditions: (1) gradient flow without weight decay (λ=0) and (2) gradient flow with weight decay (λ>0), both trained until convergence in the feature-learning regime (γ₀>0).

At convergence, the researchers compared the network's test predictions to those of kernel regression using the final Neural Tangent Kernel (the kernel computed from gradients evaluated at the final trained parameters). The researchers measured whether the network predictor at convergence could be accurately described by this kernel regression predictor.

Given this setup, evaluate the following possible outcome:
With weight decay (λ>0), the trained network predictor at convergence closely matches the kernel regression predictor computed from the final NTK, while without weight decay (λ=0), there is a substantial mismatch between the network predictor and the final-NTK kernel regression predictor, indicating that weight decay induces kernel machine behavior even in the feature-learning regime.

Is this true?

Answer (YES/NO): YES